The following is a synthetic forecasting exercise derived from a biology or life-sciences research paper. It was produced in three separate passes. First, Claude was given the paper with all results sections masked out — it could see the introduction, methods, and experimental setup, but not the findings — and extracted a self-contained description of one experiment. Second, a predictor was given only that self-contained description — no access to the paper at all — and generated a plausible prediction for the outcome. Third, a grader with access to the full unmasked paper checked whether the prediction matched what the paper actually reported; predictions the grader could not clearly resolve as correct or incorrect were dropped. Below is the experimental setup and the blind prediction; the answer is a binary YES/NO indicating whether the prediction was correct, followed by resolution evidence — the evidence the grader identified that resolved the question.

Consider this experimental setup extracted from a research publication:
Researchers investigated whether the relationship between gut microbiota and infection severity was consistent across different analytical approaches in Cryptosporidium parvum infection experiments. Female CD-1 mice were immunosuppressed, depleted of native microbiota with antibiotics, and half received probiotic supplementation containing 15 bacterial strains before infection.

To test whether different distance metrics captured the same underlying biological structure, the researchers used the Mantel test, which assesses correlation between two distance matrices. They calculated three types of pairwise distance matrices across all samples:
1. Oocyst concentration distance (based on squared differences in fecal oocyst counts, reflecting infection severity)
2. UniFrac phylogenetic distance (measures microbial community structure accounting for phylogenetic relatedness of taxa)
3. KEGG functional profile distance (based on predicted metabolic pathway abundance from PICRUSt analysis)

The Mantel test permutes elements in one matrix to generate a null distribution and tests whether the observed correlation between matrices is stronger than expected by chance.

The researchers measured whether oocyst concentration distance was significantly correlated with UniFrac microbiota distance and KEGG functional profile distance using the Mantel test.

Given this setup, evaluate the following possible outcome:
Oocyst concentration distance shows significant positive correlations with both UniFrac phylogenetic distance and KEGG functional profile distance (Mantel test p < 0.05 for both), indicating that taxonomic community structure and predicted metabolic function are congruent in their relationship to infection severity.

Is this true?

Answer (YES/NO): NO